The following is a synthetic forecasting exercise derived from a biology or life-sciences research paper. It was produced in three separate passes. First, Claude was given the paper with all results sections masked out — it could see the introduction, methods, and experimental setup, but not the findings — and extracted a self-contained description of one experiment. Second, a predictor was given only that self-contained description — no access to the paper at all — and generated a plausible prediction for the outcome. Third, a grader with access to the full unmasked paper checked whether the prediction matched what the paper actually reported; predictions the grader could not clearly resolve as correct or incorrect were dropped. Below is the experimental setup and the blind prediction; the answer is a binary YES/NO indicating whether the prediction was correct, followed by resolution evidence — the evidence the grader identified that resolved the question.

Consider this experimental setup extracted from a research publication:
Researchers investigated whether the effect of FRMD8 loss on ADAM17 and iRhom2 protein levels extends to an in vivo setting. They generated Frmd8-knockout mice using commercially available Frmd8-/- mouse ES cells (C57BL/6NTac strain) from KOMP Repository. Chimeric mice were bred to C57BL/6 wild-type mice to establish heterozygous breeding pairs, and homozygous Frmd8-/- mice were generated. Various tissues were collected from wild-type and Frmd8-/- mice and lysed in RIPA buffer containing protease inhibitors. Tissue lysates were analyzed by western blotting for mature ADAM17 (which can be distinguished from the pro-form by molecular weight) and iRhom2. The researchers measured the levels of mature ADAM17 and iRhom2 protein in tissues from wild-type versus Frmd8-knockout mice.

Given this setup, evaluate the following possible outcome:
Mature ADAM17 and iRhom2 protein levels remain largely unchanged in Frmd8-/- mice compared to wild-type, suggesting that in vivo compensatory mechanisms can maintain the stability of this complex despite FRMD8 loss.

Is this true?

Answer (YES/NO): NO